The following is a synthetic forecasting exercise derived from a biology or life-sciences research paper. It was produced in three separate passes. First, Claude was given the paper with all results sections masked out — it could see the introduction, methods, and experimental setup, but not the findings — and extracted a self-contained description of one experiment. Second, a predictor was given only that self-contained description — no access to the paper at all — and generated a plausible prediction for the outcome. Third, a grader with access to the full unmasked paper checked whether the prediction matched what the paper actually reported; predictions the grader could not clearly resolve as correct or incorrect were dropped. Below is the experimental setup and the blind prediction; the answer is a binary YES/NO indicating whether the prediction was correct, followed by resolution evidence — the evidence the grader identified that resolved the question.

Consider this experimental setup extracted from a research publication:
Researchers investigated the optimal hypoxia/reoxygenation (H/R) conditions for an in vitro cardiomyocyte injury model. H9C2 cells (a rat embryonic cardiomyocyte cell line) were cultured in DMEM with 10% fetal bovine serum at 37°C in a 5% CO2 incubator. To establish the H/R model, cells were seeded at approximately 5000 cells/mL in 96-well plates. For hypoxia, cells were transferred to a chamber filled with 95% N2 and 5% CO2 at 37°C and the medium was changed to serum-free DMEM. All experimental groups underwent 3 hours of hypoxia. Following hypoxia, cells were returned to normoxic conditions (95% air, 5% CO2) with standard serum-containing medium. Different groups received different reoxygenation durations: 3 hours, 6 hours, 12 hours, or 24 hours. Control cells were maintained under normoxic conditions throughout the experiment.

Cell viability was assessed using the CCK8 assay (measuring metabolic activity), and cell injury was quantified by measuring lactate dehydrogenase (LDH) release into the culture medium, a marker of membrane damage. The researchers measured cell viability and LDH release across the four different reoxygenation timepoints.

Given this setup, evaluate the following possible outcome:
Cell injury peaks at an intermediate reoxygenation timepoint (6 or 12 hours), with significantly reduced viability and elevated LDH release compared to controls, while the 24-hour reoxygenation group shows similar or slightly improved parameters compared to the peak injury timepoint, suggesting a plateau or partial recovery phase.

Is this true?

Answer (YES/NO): YES